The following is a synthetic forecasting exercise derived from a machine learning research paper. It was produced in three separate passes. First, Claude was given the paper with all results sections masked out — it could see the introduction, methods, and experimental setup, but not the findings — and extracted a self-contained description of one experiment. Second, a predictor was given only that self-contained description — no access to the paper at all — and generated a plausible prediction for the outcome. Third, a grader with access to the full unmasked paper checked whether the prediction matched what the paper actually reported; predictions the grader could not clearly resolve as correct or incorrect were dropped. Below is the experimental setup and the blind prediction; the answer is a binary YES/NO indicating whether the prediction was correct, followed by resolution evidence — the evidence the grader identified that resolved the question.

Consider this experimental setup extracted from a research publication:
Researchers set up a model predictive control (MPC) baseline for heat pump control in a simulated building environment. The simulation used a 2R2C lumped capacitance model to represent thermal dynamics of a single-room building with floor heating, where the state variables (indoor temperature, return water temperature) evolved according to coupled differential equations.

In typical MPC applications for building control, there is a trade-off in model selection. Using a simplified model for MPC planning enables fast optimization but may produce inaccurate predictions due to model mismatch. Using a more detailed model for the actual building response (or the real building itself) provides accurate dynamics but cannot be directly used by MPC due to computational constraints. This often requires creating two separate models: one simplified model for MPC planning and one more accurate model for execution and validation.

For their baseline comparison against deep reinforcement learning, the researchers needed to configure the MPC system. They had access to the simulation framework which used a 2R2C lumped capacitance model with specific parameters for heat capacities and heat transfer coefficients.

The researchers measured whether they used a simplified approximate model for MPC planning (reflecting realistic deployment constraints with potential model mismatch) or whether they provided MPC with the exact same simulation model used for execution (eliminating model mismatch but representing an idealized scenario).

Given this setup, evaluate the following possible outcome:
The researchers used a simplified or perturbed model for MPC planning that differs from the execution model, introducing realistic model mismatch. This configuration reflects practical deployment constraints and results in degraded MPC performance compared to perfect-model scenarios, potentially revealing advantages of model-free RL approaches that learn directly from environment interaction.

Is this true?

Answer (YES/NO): NO